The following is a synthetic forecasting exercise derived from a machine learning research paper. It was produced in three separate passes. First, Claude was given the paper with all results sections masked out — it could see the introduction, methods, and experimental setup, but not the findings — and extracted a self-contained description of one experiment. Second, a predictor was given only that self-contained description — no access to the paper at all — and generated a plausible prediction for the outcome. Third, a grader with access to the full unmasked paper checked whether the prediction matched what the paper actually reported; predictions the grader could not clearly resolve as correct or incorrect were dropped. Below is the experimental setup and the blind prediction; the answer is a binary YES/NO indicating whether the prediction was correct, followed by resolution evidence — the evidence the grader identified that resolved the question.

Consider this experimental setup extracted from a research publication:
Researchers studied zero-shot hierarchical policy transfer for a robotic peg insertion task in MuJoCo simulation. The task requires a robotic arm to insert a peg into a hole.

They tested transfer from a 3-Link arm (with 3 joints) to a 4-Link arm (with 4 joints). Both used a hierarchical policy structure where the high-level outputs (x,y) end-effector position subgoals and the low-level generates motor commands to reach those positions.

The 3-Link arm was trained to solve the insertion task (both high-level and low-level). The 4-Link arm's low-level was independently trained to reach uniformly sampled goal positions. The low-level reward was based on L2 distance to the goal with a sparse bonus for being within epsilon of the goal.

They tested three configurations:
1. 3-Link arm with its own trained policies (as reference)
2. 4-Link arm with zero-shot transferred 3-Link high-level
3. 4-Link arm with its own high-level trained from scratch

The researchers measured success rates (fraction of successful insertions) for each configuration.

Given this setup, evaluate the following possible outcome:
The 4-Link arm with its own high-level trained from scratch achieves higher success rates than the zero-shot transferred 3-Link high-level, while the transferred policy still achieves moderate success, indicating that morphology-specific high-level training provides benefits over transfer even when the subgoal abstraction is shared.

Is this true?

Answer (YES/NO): YES